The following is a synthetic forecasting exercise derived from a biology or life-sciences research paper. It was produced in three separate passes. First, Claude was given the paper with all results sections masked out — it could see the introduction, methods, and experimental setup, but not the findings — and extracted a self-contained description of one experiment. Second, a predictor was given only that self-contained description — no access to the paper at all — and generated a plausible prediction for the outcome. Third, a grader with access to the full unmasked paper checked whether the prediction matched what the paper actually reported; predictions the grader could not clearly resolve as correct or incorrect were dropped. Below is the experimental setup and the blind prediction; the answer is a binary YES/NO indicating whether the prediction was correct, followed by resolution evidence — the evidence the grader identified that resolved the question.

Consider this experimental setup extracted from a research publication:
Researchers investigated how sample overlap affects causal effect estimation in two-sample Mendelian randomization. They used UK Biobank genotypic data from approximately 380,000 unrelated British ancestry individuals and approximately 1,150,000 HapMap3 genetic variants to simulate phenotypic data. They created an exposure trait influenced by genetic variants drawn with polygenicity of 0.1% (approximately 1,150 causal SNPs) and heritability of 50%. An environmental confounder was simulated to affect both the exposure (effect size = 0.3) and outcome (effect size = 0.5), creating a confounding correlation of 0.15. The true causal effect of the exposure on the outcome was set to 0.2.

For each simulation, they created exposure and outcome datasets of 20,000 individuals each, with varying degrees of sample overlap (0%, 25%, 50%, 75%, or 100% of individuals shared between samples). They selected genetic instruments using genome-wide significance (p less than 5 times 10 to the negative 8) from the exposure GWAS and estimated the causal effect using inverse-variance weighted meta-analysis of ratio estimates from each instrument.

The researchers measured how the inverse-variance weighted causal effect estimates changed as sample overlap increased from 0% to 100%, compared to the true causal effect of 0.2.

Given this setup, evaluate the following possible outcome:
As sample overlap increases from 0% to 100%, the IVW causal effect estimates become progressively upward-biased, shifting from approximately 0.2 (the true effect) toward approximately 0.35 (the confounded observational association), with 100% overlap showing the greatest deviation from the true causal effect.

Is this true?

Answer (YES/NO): NO